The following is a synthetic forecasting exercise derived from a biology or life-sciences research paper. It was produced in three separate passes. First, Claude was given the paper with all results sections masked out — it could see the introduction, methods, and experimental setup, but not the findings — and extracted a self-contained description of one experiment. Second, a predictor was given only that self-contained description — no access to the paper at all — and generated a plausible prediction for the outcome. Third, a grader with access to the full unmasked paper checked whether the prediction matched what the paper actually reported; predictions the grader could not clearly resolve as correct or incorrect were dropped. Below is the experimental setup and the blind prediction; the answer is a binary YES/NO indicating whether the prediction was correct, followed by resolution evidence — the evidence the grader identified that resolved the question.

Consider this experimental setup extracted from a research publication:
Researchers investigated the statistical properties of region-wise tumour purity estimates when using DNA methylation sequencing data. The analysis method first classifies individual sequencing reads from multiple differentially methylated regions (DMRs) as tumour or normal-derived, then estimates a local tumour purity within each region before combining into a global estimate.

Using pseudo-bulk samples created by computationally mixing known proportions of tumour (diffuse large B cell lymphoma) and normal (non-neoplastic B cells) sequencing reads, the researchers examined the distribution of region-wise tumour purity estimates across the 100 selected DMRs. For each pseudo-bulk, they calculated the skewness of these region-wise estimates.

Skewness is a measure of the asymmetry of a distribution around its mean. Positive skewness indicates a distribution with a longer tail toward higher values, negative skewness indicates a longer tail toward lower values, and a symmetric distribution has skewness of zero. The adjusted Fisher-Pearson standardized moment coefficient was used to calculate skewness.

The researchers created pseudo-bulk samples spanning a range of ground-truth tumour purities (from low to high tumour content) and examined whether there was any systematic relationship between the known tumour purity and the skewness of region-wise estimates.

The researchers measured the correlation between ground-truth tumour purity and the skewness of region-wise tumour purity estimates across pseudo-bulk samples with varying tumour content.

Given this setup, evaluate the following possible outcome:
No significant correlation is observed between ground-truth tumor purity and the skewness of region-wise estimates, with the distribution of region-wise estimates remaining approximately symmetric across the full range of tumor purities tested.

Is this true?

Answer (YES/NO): NO